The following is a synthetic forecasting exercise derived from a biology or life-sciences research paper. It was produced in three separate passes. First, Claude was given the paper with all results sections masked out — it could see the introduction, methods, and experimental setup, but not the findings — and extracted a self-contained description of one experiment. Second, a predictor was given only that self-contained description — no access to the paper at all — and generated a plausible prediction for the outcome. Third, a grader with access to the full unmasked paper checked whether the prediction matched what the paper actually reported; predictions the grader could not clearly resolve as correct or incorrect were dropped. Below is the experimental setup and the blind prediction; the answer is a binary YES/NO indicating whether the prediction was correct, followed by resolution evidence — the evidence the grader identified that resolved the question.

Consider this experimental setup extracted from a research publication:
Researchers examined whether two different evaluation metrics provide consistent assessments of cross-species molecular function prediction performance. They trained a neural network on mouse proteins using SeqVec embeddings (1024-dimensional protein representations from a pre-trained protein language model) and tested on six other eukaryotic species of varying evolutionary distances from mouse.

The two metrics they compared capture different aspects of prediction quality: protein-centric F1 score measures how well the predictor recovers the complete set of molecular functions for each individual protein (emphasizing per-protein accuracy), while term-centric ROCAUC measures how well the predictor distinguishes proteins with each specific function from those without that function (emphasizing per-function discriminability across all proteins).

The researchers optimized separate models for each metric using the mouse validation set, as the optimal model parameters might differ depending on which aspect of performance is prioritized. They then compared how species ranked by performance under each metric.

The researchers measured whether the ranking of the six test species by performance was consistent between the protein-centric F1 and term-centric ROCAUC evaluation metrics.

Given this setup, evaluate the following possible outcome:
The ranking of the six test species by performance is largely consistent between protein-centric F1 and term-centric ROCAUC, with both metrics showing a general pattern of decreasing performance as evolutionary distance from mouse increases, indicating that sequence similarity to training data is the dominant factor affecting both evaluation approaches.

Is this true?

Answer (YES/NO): YES